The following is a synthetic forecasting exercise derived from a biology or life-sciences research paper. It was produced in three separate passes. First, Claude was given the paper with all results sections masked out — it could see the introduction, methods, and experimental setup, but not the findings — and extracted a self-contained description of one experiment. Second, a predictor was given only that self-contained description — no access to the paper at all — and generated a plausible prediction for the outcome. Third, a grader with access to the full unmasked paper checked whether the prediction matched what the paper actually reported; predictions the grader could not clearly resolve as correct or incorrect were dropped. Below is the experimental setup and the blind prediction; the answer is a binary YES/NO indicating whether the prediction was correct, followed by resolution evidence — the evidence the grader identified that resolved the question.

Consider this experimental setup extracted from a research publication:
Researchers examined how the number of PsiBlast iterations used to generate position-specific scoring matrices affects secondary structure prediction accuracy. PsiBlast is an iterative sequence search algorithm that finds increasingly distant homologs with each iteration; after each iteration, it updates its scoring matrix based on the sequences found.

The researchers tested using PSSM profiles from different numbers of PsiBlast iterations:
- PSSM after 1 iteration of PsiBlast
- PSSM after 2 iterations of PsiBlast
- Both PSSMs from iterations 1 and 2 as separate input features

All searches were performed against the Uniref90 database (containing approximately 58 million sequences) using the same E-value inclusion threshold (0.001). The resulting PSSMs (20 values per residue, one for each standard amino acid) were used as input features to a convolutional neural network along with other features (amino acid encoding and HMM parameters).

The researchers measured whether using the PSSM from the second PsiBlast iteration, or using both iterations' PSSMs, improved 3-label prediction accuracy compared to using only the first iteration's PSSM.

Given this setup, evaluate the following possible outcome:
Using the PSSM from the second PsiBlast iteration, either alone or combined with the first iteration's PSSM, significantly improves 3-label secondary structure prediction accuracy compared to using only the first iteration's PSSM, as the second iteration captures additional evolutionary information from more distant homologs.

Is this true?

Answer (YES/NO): NO